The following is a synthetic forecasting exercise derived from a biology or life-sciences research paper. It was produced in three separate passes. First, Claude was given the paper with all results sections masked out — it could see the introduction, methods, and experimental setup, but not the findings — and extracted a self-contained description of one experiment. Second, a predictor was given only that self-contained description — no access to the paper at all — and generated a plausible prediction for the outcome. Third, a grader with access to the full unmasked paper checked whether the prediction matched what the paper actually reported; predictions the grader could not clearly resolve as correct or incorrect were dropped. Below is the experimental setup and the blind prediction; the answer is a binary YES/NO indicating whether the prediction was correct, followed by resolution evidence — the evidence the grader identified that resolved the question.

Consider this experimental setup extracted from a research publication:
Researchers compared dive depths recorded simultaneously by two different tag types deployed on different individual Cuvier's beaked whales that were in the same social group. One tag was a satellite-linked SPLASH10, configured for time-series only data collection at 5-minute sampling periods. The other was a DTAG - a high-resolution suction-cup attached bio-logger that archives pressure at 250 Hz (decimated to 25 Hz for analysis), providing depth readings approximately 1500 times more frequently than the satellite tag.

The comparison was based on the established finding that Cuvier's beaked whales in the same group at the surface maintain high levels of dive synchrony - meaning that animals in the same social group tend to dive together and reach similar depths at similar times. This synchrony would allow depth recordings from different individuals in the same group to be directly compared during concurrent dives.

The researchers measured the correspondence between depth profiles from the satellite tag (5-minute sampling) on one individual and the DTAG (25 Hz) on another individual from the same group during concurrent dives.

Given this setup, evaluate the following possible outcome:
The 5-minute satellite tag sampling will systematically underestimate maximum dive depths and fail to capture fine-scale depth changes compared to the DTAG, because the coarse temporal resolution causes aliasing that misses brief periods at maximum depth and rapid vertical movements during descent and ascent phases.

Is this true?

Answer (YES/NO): NO